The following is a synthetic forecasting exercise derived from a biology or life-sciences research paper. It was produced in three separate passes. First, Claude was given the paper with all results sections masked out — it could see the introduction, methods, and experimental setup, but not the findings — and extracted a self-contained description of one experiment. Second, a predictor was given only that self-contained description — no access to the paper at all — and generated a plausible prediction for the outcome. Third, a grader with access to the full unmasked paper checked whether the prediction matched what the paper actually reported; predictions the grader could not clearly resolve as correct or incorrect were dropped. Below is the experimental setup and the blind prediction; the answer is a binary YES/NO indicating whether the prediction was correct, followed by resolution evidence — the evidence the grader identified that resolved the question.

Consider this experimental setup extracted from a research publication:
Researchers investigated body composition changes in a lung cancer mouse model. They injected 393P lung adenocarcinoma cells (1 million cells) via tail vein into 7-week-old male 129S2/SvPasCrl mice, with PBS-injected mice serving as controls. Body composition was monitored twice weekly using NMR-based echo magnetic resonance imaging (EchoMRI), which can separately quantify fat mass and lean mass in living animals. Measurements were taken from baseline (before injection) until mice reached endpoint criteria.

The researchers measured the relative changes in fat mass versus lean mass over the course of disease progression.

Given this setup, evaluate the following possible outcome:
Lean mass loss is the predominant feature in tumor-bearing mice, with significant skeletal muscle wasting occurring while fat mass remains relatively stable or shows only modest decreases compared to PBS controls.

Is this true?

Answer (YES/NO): YES